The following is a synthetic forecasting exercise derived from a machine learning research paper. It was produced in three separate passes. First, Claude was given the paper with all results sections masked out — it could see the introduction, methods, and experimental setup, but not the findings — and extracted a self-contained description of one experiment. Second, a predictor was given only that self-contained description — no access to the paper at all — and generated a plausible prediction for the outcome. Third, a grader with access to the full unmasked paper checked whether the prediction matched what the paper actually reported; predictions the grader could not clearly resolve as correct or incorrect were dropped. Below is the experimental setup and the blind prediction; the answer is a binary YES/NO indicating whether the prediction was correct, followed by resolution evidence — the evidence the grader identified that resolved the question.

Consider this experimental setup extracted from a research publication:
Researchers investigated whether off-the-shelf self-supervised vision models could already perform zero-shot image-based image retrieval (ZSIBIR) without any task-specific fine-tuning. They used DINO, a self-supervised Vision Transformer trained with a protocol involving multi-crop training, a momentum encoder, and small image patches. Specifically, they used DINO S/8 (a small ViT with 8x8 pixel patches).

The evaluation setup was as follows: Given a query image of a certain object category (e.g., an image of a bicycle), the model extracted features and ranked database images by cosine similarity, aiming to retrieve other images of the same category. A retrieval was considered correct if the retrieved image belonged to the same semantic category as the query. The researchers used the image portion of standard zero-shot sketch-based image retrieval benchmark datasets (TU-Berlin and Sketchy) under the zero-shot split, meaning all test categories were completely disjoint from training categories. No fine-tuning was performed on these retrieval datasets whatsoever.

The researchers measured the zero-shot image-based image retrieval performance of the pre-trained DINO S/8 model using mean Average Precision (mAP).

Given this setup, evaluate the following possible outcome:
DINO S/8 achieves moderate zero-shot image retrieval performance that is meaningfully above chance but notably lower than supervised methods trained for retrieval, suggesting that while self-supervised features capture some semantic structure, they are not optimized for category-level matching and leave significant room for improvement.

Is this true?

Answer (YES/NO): NO